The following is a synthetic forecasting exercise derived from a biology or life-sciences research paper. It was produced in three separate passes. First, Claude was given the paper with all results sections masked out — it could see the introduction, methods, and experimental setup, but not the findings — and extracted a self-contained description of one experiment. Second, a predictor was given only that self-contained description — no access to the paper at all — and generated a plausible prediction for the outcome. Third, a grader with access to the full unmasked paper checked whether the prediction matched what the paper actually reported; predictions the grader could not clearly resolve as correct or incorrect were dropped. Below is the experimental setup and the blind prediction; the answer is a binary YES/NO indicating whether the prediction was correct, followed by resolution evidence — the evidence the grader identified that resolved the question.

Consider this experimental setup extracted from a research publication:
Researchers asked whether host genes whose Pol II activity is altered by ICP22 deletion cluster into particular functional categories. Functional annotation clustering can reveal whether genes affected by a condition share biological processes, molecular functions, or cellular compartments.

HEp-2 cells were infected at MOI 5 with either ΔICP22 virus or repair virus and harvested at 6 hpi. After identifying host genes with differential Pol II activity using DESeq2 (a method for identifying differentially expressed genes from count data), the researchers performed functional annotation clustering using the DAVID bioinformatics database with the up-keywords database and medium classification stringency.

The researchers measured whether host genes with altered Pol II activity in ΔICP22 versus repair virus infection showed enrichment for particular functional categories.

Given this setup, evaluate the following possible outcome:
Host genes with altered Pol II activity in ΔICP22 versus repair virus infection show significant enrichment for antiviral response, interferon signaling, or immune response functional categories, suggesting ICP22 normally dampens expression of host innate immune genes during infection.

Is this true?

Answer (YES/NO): NO